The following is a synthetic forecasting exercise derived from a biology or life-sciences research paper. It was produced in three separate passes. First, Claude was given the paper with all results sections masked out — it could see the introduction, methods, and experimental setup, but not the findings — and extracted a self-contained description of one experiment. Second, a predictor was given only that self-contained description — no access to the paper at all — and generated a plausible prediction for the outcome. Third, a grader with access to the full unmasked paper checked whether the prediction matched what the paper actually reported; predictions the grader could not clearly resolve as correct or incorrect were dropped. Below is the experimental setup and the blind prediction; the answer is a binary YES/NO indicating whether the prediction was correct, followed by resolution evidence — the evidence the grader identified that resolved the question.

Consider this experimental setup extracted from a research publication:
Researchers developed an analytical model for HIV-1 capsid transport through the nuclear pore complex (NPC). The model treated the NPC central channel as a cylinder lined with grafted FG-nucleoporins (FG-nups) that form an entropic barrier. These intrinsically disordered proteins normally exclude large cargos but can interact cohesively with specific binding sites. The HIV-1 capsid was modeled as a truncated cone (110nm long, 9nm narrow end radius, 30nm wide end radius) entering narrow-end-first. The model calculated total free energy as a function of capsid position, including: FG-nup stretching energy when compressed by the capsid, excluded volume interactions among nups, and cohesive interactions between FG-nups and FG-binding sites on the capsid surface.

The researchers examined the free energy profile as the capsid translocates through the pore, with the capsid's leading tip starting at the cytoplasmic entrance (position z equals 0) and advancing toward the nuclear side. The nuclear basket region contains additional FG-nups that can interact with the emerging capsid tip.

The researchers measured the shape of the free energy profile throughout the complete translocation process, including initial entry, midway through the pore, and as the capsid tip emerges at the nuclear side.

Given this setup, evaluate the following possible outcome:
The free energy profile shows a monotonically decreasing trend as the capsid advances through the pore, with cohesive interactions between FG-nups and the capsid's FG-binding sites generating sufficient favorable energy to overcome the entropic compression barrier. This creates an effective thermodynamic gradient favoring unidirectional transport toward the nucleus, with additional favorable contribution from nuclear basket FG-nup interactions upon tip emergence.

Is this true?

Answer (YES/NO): NO